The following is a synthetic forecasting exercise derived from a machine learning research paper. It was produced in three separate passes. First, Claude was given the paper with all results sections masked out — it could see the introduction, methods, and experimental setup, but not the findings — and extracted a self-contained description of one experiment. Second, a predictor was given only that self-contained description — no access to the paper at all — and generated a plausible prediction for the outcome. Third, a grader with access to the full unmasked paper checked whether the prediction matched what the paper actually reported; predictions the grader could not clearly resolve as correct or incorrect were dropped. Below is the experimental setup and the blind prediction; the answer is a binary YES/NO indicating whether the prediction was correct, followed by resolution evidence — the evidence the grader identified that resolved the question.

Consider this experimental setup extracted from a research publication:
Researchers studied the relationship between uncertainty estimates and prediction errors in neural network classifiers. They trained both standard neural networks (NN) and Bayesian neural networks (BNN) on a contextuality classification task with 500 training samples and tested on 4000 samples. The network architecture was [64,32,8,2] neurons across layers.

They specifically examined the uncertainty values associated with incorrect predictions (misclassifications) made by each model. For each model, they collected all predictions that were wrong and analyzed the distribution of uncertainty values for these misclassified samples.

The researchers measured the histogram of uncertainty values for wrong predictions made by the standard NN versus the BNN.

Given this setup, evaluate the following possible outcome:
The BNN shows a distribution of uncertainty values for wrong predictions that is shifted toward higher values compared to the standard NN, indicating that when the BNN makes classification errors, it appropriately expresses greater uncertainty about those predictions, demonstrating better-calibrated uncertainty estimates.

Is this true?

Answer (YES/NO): YES